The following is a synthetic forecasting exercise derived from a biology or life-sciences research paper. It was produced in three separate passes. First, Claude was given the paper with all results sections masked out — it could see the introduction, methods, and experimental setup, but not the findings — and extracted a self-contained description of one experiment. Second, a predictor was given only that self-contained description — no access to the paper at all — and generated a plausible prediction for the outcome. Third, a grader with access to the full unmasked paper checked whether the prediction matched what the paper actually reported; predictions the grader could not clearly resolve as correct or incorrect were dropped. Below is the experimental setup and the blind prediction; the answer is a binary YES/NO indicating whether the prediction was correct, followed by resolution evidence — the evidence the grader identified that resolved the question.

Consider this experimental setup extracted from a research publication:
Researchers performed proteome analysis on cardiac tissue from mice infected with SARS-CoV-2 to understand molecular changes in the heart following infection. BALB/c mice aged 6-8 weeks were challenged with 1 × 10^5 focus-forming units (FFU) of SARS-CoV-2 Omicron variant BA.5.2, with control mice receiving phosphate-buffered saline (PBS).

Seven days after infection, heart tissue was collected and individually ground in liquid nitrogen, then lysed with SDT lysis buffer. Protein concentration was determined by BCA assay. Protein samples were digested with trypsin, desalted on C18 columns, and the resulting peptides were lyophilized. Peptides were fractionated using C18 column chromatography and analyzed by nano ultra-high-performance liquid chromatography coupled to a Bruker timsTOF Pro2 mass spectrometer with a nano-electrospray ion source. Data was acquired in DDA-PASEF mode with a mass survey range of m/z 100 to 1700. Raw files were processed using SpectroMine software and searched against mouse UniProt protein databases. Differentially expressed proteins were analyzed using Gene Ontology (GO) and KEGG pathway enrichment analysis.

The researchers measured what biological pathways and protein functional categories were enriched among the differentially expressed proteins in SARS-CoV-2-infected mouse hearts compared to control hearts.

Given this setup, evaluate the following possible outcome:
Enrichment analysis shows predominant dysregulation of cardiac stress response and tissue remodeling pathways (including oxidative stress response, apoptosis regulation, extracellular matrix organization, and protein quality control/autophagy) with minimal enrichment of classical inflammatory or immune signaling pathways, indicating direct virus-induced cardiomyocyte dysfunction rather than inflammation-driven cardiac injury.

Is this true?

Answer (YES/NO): NO